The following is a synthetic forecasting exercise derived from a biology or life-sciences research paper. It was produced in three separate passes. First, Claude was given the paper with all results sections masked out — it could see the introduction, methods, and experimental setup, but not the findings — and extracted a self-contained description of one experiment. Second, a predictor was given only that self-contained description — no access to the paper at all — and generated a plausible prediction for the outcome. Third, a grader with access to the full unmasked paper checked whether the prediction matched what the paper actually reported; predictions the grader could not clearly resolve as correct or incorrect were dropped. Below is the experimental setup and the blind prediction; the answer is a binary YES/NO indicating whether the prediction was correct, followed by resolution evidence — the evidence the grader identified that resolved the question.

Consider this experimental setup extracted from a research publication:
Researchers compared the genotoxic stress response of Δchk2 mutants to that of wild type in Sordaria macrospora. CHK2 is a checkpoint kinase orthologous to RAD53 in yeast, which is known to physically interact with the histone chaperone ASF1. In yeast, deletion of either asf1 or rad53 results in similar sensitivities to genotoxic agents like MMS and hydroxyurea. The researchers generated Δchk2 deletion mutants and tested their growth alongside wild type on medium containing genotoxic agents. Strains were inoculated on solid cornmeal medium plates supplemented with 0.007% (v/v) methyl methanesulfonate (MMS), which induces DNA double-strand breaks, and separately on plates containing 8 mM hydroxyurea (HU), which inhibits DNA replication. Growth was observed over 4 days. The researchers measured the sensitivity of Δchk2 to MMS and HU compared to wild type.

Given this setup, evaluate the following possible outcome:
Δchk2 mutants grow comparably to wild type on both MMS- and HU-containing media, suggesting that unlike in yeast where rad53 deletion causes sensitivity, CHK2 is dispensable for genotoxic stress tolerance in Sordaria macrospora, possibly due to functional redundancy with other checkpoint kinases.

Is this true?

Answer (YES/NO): NO